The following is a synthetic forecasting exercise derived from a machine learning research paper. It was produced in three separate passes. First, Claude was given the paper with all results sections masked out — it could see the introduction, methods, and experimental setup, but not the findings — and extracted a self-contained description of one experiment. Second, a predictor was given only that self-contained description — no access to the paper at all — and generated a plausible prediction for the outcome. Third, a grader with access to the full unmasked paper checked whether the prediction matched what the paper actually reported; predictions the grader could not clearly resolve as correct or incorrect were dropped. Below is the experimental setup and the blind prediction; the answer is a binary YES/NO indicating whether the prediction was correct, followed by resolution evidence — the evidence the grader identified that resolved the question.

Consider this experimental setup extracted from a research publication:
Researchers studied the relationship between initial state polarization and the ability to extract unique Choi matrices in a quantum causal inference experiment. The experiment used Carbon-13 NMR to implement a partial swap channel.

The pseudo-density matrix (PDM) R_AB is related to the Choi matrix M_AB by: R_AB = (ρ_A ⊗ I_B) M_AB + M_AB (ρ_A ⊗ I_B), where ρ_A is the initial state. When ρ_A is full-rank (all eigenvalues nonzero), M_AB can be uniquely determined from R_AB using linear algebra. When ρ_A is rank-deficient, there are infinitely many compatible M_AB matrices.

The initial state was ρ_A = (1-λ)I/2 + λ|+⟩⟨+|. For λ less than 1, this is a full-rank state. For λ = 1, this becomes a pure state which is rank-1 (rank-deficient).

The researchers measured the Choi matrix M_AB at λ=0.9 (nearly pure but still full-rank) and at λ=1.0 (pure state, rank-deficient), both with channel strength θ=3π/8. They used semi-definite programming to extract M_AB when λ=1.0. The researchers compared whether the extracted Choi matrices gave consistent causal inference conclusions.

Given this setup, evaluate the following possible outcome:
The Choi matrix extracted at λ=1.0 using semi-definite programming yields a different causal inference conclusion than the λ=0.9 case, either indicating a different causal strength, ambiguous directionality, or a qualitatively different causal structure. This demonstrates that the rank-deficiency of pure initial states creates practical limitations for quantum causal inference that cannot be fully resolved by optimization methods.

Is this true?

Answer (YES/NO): NO